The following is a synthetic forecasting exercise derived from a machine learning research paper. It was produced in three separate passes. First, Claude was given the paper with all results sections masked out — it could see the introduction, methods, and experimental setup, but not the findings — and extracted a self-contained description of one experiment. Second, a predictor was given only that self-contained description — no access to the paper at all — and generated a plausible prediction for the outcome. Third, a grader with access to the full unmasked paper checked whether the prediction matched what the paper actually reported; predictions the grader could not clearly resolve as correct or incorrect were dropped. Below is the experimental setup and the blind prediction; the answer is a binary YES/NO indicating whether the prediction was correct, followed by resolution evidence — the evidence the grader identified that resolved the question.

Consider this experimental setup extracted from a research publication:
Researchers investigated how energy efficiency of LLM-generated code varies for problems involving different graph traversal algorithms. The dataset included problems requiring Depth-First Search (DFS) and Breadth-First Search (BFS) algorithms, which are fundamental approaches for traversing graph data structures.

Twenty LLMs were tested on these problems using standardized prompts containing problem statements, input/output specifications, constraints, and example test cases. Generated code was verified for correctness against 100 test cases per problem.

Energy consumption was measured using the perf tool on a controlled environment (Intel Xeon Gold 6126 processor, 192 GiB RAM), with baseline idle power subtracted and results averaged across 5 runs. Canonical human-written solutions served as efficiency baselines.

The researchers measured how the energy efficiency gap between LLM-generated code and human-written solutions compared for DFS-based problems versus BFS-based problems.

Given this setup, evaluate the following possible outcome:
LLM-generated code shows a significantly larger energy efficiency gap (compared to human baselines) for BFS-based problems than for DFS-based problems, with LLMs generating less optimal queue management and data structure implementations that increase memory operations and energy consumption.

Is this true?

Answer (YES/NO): NO